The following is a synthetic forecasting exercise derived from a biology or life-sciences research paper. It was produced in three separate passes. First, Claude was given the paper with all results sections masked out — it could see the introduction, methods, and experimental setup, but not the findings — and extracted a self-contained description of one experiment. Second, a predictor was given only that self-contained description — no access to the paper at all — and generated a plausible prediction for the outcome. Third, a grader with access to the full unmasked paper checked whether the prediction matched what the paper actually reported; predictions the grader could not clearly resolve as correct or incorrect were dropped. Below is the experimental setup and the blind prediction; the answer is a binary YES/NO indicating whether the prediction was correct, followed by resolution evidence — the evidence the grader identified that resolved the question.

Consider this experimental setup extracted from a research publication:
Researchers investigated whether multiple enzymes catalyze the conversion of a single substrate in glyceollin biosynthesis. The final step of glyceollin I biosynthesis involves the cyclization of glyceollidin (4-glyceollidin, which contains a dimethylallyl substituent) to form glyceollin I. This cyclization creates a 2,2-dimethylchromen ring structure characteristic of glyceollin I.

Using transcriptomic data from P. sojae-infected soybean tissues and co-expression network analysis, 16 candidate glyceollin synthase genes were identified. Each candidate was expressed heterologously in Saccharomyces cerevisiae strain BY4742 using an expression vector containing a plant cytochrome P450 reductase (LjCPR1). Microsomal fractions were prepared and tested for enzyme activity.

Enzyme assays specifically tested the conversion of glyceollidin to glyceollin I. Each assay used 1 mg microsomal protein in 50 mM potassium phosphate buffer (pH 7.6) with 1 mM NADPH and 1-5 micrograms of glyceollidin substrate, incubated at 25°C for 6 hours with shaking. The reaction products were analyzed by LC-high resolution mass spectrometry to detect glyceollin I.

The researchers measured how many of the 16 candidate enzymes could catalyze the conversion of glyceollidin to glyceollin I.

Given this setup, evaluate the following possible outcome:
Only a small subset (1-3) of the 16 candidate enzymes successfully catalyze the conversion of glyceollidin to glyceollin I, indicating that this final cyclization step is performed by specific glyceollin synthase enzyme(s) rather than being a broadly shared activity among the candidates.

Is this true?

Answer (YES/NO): YES